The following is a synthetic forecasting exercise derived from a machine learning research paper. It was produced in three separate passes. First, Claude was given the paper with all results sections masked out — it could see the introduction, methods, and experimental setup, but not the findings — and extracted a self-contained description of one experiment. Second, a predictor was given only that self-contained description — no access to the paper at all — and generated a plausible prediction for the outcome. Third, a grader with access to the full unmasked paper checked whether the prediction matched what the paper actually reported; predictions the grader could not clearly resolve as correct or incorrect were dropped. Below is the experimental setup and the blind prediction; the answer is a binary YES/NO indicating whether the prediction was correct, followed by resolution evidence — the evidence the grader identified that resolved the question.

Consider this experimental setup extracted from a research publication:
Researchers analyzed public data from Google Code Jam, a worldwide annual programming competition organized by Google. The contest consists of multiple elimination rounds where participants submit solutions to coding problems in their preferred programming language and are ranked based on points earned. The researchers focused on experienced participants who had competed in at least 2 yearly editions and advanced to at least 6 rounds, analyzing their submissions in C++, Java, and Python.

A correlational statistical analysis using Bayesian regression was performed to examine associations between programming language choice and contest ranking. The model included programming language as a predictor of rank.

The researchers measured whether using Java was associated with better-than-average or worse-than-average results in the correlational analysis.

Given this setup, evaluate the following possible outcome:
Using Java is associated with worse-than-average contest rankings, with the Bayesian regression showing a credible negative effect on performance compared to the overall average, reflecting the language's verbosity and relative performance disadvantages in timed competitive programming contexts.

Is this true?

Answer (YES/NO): YES